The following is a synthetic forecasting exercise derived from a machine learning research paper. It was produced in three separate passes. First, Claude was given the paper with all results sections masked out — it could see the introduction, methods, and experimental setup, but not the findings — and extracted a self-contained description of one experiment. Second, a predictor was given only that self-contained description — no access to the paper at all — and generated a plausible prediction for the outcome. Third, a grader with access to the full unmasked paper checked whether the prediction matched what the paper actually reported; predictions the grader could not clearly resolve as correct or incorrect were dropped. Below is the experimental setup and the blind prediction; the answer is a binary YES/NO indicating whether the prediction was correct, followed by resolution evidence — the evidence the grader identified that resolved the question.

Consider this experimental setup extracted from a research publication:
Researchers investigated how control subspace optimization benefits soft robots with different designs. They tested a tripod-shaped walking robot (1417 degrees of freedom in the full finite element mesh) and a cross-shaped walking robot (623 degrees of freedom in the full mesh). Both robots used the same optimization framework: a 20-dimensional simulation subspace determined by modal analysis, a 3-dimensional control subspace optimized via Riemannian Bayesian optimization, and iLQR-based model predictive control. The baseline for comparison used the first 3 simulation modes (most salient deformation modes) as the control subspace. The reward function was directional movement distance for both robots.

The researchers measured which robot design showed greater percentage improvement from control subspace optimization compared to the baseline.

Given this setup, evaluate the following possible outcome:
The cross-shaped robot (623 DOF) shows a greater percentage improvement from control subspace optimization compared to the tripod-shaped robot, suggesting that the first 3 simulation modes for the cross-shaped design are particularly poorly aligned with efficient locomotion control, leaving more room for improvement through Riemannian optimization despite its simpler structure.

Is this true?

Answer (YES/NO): YES